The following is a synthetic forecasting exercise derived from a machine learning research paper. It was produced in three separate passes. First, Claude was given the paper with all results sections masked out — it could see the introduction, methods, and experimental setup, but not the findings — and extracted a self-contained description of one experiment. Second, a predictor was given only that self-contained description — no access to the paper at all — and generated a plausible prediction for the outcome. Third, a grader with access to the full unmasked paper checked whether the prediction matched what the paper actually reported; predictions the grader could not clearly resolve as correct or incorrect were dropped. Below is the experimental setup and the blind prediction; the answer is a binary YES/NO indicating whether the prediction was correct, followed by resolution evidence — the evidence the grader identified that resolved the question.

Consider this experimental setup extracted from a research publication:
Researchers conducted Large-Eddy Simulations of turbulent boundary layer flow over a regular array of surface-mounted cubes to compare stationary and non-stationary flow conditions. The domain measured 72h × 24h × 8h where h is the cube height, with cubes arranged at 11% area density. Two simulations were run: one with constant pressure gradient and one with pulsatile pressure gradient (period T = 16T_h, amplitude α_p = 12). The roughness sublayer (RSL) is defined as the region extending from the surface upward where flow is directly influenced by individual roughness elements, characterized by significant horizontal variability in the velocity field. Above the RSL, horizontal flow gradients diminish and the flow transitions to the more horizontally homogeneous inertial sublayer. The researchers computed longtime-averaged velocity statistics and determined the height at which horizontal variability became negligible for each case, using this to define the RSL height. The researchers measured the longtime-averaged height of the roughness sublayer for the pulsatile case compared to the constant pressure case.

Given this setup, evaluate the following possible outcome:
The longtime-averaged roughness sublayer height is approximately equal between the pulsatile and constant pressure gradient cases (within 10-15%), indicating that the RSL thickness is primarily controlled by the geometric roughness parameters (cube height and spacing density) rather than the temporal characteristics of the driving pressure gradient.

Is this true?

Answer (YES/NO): YES